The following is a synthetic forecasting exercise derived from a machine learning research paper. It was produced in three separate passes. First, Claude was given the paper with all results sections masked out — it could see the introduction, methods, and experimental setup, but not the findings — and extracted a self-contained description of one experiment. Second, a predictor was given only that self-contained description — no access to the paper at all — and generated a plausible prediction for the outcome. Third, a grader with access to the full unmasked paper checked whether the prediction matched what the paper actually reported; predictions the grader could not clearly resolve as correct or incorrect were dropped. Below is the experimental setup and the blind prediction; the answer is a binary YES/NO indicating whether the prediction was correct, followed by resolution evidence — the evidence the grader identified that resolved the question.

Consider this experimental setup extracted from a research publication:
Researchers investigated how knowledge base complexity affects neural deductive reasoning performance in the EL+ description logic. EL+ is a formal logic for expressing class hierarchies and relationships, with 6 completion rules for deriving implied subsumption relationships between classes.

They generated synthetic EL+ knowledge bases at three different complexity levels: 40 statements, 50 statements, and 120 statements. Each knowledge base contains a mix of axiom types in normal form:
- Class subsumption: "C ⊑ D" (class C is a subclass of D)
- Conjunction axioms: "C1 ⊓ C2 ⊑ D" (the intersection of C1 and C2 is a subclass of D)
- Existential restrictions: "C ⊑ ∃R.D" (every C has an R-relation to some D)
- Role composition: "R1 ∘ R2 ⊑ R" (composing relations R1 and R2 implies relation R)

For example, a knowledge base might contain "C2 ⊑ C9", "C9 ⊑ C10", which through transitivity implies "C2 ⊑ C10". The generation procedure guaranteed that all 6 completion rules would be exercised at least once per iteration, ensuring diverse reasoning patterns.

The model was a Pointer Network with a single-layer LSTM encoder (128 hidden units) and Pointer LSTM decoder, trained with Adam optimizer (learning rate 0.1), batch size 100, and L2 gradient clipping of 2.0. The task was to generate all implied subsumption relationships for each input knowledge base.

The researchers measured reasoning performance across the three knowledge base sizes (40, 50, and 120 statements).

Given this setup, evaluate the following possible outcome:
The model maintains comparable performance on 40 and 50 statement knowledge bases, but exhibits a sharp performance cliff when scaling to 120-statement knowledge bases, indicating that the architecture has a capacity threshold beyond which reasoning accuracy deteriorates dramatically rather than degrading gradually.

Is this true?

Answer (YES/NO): NO